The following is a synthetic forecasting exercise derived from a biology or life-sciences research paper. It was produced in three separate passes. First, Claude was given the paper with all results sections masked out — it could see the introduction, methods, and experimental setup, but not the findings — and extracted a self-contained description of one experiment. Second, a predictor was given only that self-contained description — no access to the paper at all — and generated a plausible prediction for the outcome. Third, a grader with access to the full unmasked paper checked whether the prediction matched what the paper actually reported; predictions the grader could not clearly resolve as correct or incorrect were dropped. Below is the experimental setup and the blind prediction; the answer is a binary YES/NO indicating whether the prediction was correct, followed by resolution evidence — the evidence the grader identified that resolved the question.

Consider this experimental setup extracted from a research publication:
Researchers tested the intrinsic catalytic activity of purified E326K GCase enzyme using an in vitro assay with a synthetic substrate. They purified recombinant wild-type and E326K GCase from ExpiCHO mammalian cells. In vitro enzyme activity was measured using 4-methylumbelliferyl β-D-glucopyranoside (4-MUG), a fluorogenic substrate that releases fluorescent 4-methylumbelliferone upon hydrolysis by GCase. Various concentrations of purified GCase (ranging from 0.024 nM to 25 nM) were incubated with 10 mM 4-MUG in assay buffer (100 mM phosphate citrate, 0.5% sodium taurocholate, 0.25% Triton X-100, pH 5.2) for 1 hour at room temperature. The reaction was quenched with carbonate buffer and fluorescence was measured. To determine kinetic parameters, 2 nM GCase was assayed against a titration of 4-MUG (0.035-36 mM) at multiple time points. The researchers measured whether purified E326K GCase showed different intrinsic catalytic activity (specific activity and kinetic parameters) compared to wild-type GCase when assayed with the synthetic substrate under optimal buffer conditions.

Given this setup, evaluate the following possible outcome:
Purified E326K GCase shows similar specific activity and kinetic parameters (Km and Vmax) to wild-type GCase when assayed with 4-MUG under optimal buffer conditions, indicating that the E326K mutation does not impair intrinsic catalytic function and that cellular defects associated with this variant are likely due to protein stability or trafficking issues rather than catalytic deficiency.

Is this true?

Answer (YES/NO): YES